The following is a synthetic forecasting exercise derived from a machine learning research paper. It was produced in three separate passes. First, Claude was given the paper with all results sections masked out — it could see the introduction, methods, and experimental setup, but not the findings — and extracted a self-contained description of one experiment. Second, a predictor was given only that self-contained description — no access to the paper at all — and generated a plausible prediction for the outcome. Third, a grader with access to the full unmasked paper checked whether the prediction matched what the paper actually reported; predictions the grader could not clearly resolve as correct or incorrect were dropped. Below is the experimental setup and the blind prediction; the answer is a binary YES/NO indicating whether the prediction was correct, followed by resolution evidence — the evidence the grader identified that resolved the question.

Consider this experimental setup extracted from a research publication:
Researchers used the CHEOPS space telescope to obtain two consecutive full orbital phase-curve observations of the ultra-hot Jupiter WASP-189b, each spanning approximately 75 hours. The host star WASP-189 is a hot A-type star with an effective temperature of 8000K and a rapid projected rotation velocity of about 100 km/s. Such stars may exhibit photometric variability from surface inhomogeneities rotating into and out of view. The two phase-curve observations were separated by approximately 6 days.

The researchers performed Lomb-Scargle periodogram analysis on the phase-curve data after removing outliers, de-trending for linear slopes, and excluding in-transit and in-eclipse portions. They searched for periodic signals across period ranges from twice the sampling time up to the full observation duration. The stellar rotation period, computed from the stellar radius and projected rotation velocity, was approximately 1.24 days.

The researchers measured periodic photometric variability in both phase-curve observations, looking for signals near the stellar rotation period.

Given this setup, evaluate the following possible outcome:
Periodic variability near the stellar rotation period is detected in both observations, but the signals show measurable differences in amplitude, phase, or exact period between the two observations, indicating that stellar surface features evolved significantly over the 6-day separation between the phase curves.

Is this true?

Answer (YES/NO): NO